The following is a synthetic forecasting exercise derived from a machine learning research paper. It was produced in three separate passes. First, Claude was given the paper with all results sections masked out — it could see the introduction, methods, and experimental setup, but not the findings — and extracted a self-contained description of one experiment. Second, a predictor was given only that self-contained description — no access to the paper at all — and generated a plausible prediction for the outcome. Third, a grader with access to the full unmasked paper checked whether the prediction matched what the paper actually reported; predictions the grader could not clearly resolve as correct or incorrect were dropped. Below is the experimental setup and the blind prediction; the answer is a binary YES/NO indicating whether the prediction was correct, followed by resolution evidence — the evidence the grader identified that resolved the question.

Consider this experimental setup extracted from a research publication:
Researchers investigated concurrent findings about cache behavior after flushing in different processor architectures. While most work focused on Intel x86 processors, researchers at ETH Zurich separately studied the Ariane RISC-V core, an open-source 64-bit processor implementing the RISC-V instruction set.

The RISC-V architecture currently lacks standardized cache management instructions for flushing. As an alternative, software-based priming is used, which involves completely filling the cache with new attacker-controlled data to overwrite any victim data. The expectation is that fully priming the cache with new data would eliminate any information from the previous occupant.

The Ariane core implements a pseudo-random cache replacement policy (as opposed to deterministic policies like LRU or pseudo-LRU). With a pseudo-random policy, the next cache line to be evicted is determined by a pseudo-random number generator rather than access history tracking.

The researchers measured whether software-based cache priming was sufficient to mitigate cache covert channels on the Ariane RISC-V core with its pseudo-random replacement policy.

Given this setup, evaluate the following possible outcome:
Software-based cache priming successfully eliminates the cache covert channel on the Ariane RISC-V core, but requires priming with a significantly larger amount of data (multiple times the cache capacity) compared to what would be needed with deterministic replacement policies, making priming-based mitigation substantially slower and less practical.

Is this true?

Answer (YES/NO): NO